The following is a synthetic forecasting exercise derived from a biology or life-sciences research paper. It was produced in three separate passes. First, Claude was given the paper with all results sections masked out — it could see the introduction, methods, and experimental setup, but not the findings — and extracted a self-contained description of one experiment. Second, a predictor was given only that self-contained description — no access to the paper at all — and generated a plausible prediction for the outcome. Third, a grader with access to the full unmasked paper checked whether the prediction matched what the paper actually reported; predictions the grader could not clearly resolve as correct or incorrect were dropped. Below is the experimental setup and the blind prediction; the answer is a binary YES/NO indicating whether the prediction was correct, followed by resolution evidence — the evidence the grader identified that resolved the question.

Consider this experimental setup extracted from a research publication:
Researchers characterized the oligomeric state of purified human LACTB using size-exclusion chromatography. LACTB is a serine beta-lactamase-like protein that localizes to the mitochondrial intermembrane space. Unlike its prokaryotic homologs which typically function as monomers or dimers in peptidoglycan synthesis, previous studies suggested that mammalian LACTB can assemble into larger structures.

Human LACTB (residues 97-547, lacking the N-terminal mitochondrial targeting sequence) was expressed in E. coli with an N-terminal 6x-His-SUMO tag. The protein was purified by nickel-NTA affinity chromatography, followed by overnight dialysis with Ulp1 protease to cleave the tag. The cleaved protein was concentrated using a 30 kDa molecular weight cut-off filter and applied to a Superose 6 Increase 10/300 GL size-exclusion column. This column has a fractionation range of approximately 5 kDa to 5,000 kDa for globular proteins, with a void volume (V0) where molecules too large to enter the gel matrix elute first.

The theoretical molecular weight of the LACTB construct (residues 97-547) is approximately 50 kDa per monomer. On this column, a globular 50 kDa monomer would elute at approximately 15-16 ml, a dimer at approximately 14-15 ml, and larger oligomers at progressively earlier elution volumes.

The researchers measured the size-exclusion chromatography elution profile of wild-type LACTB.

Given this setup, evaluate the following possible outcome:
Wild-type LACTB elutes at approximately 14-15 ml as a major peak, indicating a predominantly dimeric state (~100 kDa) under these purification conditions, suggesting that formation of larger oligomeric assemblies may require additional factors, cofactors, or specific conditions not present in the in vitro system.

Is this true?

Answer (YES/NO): NO